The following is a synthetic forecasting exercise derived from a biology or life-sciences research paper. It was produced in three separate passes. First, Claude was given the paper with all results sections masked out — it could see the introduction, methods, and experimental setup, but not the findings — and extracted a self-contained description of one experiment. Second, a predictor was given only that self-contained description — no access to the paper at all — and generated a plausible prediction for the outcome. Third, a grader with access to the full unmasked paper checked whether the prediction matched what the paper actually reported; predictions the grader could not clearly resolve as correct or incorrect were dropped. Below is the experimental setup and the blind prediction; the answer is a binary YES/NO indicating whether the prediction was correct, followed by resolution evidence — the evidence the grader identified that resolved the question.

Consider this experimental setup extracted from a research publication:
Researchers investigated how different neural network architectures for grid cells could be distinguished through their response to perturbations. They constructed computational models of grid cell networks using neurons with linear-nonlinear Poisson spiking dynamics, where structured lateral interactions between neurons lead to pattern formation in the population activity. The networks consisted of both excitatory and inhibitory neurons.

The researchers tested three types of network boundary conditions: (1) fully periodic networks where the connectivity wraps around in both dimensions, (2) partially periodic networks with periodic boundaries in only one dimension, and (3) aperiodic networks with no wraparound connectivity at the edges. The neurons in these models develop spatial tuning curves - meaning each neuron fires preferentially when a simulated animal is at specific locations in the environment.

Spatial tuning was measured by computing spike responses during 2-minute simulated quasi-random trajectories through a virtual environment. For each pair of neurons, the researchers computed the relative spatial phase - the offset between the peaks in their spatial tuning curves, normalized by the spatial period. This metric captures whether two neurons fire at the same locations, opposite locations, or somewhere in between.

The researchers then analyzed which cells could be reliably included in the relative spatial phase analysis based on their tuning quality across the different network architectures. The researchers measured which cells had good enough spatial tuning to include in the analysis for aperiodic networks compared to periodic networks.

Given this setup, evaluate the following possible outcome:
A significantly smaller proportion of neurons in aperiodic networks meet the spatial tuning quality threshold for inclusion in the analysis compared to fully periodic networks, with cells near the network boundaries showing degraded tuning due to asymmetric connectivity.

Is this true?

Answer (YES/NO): YES